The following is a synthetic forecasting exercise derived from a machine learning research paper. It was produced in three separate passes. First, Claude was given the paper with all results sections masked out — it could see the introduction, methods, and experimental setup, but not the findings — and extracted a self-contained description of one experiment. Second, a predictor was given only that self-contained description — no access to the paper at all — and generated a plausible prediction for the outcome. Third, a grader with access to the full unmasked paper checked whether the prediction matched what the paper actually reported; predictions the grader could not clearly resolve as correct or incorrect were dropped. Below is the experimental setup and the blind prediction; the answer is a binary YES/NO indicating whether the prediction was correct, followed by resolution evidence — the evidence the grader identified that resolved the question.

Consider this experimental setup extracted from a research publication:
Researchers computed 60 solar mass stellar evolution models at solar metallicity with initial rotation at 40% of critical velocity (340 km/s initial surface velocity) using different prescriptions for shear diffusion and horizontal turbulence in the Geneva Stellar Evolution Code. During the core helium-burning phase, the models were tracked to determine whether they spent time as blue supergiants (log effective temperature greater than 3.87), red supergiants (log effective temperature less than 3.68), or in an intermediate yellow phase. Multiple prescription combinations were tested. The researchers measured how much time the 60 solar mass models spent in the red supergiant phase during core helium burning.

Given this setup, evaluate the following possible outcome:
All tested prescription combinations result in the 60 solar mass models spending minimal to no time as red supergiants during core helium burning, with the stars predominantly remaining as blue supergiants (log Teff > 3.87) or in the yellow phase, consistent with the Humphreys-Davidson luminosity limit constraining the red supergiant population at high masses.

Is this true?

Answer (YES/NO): YES